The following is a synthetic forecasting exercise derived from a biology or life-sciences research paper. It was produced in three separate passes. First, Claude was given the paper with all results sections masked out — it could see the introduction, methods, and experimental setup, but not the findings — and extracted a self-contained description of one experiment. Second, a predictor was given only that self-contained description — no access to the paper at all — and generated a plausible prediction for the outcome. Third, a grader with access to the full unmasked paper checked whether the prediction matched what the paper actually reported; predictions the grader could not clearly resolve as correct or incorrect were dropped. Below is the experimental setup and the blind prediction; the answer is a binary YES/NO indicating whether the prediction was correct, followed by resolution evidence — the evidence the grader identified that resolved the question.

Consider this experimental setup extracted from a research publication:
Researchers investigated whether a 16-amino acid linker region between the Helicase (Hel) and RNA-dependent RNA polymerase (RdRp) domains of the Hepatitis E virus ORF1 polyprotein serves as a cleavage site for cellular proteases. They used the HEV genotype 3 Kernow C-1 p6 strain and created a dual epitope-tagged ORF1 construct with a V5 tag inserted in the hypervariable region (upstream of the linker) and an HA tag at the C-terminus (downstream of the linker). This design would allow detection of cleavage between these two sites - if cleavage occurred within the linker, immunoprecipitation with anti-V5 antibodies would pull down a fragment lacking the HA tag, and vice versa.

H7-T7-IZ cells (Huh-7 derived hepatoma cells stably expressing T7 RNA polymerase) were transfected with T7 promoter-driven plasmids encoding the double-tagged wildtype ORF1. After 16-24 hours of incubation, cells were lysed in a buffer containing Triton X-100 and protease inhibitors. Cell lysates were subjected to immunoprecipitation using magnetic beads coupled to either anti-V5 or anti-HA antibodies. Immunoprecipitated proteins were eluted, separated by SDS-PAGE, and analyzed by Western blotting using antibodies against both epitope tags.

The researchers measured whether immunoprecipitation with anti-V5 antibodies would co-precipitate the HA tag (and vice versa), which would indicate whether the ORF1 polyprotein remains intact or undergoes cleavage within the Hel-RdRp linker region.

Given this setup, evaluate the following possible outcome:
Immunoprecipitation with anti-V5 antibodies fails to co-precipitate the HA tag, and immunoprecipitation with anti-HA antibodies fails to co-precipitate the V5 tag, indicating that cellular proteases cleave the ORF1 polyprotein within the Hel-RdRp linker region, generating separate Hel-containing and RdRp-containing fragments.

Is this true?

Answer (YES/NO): NO